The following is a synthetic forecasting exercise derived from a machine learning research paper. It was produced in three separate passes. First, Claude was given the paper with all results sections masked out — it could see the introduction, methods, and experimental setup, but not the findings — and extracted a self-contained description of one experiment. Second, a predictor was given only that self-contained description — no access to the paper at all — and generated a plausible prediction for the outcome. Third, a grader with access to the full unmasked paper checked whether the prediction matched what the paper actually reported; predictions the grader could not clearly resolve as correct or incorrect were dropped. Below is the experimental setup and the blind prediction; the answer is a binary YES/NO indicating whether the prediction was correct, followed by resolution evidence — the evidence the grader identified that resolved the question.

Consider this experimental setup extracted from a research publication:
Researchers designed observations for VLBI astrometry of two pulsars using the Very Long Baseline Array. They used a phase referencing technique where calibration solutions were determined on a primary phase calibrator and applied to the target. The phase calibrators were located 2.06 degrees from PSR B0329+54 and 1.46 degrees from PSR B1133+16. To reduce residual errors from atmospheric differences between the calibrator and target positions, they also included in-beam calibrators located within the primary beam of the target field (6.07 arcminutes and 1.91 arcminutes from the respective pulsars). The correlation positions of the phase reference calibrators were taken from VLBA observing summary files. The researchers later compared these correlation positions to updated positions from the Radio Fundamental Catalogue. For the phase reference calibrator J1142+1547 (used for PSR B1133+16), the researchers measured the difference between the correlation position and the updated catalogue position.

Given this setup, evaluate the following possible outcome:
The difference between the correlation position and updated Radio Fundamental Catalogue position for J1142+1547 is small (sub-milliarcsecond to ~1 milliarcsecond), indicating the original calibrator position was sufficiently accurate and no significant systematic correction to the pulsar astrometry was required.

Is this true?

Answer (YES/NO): NO